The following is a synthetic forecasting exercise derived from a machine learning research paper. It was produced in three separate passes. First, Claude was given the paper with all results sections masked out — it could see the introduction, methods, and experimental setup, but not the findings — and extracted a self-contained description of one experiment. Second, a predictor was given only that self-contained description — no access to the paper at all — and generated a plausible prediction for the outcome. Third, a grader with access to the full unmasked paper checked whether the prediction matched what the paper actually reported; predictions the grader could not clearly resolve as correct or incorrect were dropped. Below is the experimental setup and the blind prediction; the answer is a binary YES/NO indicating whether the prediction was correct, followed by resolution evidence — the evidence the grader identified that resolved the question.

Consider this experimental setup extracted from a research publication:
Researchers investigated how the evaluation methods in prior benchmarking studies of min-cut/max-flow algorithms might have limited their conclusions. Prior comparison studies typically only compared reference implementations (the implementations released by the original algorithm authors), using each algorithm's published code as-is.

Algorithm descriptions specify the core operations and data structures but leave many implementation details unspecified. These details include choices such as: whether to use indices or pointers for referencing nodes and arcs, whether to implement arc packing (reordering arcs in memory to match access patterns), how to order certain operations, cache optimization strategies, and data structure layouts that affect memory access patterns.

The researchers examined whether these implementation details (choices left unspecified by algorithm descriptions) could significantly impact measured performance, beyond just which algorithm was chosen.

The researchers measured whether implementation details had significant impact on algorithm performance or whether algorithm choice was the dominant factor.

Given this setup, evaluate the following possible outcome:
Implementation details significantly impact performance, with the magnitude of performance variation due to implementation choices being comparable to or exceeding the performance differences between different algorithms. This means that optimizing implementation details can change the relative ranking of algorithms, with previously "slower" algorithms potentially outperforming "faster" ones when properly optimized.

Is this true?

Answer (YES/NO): NO